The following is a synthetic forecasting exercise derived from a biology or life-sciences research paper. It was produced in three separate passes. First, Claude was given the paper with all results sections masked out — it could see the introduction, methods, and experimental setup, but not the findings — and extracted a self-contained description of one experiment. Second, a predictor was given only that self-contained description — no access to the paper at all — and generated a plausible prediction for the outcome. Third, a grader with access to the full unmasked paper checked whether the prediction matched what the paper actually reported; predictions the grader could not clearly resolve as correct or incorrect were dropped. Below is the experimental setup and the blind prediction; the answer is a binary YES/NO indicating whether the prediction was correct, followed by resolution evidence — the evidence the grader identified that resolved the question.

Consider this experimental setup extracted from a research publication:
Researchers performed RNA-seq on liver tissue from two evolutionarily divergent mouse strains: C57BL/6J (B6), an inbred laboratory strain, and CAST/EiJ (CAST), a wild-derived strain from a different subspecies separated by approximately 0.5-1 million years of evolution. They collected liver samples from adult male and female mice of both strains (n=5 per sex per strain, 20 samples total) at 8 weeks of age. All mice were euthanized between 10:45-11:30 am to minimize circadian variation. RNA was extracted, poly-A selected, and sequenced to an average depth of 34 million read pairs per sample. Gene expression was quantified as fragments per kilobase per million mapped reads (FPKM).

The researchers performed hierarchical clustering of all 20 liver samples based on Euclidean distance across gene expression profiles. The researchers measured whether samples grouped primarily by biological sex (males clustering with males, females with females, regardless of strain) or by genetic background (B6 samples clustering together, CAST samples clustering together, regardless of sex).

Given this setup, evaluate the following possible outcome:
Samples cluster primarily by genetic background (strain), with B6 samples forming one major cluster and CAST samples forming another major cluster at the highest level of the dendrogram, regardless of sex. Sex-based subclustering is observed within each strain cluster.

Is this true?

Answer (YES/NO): NO